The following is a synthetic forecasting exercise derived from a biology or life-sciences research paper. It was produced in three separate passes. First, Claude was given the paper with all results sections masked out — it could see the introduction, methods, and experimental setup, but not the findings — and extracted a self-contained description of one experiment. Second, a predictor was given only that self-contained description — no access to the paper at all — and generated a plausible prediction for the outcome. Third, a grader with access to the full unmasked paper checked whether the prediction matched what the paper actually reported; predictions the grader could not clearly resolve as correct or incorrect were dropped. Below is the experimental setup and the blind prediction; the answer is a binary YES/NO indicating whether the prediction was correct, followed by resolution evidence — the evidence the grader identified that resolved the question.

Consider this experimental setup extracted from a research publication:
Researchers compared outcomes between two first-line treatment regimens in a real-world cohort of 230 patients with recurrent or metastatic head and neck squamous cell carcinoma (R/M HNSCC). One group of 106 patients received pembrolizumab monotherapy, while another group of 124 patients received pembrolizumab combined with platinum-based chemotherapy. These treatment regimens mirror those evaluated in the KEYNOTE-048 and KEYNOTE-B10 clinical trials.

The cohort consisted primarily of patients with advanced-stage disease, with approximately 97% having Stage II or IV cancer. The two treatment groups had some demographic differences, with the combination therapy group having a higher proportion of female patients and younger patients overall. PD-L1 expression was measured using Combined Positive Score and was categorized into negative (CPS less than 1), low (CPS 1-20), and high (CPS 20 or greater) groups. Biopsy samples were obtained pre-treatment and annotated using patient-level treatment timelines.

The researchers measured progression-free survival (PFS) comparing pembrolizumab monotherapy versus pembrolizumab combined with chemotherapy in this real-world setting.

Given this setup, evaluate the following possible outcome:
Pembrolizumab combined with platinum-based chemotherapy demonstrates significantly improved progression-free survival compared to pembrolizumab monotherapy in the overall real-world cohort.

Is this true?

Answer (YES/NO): NO